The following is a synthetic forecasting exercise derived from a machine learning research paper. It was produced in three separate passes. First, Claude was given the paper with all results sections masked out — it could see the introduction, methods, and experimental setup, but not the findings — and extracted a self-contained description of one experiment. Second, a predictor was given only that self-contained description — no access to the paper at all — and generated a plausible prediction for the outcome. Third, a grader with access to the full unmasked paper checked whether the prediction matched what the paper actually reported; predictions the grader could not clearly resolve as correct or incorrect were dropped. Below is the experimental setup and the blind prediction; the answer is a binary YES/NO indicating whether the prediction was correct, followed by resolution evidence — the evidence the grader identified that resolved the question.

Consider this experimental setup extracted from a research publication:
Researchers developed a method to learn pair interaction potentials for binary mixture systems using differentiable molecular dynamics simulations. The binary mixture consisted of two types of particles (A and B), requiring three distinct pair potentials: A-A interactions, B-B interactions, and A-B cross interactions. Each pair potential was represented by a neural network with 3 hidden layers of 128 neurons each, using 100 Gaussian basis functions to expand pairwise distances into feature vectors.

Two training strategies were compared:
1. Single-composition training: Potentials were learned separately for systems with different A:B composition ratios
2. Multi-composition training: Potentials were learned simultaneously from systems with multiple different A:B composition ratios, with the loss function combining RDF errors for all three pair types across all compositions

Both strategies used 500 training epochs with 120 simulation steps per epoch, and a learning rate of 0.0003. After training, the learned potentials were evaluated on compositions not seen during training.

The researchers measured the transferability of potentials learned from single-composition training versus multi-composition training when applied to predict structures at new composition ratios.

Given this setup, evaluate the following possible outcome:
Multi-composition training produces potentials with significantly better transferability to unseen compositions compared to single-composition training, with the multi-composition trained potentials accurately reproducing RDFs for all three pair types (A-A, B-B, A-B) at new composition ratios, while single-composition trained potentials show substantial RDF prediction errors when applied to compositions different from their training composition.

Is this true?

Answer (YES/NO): NO